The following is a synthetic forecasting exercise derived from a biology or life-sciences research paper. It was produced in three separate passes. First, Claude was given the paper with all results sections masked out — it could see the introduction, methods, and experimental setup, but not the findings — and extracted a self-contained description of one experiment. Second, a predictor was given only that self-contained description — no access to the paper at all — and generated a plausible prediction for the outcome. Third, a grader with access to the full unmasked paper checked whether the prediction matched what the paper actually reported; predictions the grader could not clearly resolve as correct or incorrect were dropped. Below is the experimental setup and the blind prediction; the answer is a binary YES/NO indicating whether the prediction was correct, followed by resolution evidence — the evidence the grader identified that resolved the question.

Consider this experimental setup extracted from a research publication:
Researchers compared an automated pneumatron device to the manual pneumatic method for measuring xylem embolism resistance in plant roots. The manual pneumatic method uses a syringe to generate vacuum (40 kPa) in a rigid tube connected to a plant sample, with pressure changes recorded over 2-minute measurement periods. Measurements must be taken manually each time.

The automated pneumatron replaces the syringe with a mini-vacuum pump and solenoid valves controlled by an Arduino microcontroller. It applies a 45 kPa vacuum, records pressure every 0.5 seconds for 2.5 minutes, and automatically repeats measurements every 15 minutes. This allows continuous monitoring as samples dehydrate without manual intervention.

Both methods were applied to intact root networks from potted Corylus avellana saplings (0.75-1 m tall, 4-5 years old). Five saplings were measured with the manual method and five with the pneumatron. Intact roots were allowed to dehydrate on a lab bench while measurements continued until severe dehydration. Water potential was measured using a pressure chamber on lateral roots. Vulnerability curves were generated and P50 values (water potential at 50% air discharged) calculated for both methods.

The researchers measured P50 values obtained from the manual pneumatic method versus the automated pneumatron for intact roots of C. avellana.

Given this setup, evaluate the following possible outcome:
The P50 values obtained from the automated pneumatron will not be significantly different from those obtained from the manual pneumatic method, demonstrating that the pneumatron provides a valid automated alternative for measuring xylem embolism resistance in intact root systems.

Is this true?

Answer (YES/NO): YES